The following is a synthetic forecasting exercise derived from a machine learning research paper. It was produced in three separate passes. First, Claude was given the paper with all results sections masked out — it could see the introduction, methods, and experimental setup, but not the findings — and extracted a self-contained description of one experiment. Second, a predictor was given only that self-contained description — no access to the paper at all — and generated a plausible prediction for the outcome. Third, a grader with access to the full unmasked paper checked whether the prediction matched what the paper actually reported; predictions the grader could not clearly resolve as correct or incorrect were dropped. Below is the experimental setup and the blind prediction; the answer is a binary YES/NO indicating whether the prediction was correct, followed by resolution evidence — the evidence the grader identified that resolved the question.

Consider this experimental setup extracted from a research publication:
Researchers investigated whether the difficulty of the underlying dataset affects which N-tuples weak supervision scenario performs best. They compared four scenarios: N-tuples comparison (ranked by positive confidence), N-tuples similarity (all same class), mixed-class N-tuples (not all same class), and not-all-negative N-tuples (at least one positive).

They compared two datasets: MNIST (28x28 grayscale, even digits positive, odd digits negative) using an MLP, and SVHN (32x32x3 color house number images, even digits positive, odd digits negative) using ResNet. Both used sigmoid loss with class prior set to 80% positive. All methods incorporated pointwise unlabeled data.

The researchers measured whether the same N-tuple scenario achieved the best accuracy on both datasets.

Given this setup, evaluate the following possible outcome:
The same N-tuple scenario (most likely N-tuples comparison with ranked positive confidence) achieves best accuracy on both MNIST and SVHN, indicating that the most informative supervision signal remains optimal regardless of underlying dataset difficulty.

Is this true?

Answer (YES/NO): NO